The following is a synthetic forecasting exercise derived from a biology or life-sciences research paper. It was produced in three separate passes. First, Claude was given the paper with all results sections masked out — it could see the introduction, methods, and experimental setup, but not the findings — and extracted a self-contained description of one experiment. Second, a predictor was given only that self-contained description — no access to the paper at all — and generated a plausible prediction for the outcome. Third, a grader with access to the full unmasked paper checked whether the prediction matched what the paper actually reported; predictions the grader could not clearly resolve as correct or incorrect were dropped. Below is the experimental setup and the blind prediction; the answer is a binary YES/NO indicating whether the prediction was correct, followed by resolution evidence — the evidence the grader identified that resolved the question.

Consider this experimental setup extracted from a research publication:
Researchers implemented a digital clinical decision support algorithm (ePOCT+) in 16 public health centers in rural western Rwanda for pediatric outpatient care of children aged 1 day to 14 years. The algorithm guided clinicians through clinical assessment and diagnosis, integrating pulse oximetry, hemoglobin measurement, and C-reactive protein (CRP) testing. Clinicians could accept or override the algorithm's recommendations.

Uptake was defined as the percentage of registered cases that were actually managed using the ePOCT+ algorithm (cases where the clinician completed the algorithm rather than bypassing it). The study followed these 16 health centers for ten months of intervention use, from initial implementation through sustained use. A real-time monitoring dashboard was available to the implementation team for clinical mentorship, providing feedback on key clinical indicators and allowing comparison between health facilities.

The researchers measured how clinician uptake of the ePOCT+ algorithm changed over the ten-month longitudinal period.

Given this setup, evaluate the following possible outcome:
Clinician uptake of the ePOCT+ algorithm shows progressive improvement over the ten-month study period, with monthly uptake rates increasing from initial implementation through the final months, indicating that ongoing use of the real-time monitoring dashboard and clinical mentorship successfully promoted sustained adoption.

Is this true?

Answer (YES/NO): NO